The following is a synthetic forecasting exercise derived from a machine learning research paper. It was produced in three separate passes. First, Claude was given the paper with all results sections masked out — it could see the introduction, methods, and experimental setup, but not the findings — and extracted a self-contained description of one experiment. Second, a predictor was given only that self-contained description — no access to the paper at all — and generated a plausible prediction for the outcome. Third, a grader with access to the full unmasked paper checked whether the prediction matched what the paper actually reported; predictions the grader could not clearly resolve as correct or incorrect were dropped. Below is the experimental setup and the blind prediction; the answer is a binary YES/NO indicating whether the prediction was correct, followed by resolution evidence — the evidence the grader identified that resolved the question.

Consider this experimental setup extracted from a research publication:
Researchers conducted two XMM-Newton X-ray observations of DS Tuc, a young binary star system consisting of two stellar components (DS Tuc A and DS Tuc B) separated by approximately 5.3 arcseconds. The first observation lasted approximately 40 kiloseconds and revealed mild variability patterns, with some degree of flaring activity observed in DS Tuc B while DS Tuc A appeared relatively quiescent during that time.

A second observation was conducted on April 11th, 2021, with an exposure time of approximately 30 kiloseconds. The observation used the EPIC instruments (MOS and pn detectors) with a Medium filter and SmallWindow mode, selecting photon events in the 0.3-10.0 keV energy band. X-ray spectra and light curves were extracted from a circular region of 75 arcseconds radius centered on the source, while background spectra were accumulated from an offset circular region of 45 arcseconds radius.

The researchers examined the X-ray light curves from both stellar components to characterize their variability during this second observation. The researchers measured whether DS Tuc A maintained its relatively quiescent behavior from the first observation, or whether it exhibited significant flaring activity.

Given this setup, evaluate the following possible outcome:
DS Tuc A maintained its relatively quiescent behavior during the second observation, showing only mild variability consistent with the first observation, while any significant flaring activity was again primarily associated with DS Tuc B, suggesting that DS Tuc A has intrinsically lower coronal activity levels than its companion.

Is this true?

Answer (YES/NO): NO